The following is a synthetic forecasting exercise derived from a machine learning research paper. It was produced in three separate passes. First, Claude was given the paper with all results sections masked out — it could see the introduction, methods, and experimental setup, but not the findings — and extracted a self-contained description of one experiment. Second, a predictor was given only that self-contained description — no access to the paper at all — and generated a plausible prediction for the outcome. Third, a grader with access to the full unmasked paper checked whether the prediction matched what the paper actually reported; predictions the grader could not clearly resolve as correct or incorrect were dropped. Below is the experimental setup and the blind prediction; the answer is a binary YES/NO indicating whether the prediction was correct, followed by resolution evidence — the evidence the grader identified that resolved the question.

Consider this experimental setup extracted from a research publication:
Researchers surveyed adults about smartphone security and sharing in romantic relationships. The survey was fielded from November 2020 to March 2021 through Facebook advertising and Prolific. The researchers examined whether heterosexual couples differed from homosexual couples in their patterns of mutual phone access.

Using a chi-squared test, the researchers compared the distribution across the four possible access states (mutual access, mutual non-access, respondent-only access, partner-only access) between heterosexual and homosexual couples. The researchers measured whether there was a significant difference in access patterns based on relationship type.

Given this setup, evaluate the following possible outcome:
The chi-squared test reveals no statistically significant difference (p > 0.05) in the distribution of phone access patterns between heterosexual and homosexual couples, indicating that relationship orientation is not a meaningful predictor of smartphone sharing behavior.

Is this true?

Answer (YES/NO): YES